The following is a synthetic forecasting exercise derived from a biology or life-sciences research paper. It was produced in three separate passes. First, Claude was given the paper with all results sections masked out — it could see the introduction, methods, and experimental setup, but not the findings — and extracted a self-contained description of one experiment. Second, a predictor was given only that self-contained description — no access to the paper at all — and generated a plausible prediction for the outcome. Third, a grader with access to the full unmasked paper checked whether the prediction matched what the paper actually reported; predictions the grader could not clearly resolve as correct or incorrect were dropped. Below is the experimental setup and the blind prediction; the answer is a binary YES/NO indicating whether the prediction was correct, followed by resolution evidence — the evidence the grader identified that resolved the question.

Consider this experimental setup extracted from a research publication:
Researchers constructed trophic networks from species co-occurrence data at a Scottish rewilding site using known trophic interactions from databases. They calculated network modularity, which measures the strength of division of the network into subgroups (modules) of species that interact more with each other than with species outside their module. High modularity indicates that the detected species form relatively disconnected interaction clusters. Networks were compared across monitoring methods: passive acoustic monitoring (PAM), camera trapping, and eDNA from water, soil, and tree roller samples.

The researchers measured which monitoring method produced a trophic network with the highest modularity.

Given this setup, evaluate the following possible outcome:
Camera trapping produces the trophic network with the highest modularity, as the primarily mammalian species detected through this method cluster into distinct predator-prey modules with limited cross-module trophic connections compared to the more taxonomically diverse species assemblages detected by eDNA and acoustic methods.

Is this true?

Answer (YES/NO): NO